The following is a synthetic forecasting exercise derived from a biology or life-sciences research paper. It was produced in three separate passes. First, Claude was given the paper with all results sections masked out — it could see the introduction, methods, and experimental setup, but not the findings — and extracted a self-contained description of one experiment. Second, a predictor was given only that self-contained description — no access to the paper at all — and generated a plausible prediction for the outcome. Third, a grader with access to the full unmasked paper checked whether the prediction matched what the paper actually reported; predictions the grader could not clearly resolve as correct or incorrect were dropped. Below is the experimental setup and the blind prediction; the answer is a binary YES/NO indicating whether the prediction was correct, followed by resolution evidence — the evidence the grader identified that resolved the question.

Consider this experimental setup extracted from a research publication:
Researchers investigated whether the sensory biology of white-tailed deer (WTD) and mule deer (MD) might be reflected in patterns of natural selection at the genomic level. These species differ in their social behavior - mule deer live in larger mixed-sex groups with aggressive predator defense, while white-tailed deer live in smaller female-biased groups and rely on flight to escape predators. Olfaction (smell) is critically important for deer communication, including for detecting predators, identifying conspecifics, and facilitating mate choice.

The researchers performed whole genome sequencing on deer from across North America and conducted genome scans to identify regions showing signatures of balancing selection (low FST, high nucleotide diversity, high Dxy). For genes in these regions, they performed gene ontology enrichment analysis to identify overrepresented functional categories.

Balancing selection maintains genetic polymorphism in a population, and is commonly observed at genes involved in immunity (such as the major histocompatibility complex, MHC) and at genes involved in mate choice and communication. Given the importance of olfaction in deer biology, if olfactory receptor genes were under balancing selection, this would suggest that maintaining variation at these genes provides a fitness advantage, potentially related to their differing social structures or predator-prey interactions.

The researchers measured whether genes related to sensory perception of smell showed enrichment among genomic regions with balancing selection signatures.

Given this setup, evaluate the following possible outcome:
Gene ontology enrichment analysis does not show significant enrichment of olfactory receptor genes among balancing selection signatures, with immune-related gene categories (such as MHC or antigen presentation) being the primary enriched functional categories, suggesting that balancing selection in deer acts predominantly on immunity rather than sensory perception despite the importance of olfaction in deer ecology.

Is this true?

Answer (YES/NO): NO